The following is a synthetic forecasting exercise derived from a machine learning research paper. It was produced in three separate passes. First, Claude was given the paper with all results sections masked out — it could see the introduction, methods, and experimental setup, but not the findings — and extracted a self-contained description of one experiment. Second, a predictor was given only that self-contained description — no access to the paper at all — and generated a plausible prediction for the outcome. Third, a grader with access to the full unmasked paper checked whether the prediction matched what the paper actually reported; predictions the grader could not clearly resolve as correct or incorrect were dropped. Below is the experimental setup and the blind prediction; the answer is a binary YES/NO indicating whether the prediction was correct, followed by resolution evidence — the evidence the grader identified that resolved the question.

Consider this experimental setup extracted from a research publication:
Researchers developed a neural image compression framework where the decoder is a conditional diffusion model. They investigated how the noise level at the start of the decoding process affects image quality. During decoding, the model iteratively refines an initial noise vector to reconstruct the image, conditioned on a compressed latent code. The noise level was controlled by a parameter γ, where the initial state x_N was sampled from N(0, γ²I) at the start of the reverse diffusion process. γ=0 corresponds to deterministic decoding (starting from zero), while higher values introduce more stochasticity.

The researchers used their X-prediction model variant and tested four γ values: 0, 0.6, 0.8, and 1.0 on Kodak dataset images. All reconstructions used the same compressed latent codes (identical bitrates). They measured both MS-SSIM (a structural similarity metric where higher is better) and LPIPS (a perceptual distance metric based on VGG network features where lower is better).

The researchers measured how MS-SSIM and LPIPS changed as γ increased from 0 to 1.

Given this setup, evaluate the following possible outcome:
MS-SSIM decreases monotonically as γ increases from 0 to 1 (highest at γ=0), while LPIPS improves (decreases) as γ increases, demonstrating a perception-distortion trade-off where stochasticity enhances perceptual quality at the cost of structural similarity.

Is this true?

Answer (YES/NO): NO